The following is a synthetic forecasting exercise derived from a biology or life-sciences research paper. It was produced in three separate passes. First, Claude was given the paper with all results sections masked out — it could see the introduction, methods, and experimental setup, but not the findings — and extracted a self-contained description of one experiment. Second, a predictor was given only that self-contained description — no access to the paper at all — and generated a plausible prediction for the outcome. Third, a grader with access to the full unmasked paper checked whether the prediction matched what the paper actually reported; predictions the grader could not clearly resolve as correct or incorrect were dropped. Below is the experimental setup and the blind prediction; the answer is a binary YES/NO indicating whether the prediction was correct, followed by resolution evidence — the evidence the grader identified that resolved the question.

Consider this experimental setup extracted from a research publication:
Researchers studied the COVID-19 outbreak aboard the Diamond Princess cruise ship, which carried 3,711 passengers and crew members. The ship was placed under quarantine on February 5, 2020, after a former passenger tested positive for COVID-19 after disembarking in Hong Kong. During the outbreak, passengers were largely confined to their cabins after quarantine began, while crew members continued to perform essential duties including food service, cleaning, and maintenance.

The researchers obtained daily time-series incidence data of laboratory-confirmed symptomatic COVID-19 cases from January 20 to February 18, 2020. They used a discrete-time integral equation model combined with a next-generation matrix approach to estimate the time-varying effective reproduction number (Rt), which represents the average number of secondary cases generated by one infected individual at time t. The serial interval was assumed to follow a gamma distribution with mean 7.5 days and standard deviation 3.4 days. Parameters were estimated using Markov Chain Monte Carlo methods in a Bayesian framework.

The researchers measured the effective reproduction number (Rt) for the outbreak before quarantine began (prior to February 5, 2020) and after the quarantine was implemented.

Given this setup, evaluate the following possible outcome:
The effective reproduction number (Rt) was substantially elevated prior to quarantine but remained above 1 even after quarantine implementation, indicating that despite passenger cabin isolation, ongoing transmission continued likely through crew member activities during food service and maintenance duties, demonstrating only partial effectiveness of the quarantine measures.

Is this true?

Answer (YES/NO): NO